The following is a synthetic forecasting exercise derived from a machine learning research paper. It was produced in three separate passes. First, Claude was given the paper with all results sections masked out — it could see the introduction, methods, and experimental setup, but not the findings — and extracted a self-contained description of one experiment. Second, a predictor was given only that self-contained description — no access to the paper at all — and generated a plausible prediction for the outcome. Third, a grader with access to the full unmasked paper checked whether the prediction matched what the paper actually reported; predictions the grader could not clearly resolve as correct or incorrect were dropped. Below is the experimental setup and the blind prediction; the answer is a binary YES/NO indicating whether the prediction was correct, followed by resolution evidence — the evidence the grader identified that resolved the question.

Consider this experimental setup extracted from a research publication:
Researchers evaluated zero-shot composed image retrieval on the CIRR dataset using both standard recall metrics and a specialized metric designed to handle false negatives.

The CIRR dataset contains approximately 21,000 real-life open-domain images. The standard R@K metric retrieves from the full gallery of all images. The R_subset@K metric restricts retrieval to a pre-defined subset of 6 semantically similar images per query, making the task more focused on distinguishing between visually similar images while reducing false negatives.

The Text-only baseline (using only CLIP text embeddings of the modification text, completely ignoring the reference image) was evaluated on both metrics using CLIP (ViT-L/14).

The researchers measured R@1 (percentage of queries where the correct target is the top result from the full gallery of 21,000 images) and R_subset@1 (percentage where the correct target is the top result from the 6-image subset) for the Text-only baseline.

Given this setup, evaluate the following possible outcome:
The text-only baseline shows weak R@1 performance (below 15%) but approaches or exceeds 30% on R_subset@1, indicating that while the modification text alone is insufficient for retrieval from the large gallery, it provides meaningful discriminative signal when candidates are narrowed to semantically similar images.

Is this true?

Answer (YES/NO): NO